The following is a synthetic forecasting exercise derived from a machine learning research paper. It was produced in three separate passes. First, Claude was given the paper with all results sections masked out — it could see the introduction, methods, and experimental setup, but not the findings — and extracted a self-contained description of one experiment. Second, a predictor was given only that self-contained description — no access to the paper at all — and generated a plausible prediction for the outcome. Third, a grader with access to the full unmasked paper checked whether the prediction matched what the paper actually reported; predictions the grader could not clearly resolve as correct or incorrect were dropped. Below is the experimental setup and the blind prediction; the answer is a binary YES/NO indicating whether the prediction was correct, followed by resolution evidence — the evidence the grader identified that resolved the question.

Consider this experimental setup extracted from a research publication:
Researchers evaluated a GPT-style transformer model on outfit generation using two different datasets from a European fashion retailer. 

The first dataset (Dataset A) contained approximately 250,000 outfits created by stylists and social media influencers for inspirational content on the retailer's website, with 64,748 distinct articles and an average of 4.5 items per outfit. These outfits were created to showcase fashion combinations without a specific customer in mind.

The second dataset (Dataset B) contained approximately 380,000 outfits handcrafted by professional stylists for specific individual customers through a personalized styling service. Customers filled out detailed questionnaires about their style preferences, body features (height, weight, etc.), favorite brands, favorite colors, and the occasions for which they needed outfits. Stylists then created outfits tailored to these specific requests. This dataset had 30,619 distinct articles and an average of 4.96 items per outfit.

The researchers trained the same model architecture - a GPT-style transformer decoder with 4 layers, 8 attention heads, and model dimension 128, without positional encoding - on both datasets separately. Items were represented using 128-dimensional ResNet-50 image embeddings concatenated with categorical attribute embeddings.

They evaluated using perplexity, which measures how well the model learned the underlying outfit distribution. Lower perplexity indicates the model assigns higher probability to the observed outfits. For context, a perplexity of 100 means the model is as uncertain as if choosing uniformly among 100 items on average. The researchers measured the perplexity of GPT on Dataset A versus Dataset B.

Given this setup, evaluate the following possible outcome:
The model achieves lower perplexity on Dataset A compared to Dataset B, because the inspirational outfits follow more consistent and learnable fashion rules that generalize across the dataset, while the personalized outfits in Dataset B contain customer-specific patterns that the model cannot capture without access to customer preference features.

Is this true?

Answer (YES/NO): YES